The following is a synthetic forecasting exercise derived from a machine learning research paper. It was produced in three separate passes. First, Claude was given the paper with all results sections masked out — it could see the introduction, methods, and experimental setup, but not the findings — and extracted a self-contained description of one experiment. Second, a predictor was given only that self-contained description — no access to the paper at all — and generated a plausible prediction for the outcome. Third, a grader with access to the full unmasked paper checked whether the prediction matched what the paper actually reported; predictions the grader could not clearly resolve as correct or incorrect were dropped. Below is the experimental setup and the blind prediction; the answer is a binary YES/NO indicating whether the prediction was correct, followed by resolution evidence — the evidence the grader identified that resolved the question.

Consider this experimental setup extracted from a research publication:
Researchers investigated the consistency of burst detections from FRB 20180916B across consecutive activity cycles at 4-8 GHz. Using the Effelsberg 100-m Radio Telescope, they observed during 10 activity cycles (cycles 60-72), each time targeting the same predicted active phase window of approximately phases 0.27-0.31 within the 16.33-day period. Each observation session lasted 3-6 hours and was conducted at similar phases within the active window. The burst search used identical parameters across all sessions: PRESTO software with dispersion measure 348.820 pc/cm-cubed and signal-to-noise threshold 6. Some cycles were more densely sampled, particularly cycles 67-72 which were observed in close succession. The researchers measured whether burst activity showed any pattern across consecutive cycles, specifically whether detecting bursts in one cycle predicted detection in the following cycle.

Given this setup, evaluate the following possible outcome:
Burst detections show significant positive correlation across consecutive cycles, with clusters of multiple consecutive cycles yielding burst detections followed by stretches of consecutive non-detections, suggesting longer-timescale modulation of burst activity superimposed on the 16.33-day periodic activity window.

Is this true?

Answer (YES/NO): NO